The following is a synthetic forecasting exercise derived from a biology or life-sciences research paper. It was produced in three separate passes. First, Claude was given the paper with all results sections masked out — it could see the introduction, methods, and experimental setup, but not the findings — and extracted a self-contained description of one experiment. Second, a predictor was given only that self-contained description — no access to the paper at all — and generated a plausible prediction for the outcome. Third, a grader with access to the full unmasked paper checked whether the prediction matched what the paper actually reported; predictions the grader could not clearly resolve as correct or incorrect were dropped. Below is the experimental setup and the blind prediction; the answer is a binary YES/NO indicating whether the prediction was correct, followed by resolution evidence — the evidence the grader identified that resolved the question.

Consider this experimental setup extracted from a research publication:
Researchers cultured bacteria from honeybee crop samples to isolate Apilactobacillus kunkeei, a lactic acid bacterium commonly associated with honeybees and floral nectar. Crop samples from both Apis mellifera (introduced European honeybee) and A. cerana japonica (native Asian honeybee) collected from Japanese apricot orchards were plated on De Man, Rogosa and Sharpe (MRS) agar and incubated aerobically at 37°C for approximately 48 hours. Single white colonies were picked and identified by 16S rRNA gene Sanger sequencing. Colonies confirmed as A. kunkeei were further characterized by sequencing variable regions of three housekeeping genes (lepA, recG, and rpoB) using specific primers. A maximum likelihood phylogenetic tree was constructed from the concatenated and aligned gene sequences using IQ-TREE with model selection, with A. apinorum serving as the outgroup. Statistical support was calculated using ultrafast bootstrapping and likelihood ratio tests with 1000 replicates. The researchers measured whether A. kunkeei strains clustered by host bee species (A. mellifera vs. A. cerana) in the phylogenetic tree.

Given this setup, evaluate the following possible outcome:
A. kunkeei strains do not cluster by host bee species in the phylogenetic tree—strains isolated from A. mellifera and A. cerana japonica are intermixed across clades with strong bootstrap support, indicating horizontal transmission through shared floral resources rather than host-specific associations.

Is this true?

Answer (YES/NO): NO